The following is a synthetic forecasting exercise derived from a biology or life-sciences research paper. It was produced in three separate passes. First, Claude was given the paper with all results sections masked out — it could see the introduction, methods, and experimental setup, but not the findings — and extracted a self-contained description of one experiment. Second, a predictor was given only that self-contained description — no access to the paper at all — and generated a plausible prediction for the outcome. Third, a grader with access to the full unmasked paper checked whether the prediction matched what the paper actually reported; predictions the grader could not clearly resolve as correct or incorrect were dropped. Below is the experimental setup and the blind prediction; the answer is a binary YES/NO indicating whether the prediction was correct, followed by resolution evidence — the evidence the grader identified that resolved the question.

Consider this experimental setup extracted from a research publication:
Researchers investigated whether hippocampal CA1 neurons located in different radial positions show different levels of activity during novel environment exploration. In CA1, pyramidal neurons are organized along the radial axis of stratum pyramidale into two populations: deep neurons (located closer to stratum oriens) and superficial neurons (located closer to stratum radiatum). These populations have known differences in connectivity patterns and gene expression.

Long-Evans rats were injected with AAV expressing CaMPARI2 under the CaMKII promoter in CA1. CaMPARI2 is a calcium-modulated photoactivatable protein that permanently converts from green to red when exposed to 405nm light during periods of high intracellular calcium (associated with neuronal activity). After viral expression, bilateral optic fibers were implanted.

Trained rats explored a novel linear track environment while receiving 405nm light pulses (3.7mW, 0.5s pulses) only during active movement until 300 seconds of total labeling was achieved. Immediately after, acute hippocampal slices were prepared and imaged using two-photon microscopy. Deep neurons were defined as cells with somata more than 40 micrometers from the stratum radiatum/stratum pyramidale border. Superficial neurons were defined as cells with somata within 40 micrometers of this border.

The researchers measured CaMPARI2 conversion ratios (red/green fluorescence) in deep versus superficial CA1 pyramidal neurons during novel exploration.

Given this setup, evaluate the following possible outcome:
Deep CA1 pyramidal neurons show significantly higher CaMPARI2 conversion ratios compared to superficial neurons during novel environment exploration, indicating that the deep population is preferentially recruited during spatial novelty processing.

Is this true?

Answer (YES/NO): NO